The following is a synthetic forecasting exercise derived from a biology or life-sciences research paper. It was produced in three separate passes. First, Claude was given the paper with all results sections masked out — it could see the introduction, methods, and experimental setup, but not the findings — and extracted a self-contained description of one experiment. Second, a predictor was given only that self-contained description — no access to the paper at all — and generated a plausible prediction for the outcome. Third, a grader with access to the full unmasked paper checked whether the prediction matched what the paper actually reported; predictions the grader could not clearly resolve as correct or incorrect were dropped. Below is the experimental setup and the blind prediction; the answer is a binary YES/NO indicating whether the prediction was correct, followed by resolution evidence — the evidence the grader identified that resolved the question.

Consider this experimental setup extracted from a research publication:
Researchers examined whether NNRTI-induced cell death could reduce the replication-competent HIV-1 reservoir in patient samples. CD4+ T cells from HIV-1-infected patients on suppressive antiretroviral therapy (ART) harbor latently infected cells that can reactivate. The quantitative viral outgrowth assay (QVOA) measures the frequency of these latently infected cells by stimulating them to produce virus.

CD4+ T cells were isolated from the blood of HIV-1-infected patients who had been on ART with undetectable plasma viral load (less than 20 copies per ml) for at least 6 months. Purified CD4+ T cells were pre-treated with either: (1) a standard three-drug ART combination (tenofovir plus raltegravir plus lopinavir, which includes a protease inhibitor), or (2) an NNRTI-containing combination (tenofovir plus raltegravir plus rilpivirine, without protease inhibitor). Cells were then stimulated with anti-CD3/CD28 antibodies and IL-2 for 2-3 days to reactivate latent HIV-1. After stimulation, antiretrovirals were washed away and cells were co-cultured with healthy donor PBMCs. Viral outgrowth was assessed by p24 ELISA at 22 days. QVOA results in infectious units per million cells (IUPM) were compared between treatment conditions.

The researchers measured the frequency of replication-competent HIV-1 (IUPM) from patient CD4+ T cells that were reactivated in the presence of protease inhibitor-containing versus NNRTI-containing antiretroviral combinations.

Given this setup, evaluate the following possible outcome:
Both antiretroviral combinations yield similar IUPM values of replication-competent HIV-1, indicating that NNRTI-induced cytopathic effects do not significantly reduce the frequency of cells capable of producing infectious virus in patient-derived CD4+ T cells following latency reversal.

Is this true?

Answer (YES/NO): NO